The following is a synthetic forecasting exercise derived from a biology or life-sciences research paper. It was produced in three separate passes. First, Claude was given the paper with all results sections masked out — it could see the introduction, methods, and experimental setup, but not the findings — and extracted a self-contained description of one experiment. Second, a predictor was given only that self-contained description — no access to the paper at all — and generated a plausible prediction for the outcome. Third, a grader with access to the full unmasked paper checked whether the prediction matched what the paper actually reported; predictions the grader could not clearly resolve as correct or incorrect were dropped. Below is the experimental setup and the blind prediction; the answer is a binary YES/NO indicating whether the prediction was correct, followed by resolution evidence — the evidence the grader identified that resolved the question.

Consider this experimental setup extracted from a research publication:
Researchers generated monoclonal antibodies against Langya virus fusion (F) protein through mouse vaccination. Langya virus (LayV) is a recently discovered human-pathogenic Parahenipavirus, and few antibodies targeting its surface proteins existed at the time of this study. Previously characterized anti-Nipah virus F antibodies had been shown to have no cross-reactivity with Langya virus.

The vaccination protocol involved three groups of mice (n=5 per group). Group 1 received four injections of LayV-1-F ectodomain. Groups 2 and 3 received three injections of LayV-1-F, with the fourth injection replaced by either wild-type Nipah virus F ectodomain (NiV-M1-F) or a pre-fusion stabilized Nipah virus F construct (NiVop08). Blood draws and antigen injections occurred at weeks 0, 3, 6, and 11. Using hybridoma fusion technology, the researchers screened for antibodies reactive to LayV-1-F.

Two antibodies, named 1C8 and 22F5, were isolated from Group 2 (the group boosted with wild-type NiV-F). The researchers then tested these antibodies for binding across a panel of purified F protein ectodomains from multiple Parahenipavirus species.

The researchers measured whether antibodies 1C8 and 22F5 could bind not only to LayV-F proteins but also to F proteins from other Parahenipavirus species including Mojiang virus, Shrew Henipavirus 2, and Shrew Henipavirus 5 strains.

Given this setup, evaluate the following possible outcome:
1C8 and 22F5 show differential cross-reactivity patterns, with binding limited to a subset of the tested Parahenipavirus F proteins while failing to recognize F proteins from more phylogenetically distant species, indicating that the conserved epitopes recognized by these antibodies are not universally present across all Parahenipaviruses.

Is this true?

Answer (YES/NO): YES